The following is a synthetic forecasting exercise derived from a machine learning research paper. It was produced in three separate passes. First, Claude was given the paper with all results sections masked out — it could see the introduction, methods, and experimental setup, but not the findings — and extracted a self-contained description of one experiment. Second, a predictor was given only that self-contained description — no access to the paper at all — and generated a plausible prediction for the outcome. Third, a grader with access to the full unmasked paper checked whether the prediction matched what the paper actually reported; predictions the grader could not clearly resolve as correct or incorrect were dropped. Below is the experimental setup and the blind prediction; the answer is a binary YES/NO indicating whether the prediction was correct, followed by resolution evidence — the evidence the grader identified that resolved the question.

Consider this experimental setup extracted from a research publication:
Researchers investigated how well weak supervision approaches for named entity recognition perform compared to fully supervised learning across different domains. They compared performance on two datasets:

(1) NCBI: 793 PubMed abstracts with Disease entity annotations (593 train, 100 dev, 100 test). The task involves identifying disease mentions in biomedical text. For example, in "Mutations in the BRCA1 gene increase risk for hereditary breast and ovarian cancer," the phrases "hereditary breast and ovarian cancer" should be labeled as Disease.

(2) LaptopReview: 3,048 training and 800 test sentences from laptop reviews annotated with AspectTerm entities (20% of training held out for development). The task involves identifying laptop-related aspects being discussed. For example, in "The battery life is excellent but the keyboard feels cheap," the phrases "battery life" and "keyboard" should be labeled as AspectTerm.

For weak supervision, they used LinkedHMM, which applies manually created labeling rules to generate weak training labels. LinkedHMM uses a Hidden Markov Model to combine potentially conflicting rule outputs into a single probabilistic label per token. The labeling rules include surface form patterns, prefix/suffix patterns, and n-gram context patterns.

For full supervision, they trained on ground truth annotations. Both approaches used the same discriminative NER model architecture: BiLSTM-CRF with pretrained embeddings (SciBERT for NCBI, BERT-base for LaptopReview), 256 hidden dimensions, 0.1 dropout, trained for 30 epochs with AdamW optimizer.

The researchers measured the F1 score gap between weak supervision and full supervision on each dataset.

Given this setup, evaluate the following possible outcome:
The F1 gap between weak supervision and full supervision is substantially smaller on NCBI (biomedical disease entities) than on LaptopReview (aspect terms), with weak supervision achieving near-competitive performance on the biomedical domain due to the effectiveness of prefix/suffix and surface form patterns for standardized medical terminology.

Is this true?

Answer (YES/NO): YES